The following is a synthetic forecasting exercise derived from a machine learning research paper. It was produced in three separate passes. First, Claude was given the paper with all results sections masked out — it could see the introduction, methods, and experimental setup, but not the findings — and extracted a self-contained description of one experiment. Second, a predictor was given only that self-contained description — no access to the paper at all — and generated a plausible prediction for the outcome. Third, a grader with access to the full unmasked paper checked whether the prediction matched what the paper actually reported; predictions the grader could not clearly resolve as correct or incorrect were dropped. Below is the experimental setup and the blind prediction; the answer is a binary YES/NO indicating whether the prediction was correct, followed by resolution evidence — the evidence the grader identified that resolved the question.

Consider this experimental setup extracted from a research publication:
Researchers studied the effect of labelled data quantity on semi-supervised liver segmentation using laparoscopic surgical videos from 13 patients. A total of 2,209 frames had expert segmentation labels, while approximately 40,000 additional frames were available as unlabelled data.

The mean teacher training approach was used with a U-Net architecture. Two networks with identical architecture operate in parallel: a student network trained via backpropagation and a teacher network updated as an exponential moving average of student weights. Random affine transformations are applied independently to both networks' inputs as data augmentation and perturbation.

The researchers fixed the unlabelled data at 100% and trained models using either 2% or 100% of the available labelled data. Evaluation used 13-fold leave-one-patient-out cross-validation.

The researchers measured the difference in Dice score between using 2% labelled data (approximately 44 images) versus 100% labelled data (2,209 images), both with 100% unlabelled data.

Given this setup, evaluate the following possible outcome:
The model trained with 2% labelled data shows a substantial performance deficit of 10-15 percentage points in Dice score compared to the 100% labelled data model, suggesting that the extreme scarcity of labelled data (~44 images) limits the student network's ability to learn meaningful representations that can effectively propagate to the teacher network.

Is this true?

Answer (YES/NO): NO